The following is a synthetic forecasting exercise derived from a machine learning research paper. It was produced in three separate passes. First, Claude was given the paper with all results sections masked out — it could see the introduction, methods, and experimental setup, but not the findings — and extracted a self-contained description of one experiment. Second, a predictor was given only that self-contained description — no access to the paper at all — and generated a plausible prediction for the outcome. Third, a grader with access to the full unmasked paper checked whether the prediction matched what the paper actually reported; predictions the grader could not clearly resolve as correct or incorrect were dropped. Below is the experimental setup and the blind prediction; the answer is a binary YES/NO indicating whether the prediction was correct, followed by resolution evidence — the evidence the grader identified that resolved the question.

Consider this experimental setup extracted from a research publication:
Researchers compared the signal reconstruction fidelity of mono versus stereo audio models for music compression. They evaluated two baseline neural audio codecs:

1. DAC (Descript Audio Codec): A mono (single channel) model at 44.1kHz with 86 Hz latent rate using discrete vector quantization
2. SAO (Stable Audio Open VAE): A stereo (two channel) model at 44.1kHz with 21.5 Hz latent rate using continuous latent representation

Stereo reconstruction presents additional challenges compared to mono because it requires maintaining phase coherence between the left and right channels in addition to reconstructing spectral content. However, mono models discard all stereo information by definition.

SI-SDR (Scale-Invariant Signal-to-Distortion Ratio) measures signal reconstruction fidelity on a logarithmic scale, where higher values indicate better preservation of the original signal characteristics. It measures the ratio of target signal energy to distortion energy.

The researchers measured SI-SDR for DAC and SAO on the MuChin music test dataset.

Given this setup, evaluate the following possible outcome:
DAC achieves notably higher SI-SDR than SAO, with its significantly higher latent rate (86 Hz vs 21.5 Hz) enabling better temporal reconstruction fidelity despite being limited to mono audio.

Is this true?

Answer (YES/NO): YES